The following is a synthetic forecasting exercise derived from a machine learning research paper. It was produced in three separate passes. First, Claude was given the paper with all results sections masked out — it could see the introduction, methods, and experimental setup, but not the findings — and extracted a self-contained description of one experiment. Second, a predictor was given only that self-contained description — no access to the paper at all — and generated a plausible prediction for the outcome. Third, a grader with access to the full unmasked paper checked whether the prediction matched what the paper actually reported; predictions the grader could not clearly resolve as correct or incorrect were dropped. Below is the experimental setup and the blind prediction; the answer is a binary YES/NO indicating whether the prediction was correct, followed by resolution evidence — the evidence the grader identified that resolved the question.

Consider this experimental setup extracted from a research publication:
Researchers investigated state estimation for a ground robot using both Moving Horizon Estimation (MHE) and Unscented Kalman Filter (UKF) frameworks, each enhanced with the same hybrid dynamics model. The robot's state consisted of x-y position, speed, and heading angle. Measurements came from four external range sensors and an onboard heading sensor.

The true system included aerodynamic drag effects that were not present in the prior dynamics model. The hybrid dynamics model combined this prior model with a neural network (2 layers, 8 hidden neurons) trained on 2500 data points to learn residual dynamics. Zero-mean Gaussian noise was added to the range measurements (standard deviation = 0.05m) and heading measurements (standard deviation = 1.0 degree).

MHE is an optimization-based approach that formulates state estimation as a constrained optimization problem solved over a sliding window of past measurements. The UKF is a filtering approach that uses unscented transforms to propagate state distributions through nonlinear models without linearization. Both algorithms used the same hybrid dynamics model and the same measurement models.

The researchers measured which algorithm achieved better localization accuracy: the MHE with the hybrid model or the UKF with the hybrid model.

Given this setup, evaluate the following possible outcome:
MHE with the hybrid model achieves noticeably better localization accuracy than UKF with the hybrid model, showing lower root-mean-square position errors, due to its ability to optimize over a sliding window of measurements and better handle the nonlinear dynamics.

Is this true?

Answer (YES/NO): YES